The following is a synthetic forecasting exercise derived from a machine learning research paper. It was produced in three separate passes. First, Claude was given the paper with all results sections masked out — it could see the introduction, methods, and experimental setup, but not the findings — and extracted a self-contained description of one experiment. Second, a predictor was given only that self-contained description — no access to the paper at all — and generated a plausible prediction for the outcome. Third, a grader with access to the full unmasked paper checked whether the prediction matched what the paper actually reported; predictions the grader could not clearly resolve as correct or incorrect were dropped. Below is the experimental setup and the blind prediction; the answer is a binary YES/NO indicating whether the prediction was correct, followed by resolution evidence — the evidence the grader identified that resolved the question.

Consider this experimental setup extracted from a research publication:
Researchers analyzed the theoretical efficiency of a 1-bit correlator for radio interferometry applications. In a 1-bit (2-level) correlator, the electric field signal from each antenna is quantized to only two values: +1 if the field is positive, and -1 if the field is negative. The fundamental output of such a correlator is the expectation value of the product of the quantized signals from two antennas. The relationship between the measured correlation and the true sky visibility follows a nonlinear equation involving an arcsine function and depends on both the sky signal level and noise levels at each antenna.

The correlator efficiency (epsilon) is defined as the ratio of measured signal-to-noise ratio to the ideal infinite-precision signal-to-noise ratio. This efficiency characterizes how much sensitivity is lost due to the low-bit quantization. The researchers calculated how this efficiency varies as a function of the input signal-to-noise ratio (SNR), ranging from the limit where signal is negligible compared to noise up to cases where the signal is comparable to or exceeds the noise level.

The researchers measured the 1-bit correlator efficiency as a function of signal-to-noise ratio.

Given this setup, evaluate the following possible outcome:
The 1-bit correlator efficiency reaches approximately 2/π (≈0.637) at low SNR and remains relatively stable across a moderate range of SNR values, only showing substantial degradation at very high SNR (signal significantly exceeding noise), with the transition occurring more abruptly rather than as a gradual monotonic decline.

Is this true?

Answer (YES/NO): NO